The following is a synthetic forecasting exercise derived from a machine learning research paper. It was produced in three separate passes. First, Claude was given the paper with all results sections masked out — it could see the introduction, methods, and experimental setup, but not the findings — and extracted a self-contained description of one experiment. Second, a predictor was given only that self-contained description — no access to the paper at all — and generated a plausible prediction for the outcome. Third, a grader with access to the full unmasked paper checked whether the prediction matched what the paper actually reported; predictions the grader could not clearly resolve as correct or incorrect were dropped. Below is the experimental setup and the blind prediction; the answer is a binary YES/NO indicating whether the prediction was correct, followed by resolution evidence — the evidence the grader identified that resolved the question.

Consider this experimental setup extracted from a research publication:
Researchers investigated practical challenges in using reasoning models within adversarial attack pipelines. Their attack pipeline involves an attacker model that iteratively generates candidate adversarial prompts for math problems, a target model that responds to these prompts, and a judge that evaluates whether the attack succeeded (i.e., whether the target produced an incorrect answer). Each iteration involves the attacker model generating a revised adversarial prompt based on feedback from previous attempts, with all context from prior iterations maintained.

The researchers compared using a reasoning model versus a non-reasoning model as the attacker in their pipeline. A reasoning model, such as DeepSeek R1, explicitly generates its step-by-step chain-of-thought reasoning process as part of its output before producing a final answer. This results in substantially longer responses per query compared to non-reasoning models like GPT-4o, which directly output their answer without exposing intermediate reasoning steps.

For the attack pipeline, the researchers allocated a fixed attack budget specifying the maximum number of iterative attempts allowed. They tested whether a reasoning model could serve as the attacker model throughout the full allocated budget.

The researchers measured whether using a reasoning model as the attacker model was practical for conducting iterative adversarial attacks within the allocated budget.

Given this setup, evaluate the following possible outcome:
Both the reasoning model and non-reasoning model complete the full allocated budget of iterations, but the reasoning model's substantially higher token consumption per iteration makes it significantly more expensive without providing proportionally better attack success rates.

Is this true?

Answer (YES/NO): NO